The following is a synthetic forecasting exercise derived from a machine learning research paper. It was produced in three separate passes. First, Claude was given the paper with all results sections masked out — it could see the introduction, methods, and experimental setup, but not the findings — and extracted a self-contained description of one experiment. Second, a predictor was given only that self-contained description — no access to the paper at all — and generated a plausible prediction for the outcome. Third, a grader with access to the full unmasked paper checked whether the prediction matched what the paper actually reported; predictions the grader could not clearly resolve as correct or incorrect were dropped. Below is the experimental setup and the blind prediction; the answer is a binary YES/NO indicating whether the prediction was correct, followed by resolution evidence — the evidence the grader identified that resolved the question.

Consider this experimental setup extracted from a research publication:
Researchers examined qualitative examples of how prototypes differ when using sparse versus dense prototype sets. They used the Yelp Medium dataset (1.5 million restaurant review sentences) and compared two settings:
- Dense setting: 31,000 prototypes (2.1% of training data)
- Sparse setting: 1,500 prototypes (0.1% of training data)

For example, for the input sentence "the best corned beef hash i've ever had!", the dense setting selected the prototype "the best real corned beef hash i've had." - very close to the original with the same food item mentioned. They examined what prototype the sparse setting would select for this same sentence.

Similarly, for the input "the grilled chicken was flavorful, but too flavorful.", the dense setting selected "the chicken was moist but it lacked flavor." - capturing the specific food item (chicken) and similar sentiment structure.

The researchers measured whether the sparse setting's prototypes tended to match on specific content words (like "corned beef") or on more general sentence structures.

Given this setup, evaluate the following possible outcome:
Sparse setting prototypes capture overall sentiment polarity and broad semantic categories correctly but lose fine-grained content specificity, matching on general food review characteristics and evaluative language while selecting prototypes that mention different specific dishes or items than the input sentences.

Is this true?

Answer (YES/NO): YES